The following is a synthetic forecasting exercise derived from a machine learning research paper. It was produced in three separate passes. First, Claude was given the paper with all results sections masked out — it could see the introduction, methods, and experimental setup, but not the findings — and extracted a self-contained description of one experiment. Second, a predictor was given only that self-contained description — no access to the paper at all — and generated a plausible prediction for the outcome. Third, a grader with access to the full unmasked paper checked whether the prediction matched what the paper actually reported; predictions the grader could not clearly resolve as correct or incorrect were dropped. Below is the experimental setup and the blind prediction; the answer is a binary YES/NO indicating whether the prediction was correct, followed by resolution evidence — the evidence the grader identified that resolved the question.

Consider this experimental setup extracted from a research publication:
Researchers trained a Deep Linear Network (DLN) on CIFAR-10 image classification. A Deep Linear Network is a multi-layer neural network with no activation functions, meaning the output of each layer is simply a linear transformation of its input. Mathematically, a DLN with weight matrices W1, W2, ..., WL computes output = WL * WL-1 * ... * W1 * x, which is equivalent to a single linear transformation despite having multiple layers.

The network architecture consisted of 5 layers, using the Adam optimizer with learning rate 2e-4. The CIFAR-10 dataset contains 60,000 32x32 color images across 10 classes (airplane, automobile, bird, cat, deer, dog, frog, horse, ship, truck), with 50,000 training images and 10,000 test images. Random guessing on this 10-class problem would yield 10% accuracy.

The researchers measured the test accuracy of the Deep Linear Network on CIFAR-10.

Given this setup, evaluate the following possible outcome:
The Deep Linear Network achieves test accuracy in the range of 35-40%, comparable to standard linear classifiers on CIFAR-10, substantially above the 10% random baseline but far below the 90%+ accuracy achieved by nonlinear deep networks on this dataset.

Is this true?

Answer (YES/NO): NO